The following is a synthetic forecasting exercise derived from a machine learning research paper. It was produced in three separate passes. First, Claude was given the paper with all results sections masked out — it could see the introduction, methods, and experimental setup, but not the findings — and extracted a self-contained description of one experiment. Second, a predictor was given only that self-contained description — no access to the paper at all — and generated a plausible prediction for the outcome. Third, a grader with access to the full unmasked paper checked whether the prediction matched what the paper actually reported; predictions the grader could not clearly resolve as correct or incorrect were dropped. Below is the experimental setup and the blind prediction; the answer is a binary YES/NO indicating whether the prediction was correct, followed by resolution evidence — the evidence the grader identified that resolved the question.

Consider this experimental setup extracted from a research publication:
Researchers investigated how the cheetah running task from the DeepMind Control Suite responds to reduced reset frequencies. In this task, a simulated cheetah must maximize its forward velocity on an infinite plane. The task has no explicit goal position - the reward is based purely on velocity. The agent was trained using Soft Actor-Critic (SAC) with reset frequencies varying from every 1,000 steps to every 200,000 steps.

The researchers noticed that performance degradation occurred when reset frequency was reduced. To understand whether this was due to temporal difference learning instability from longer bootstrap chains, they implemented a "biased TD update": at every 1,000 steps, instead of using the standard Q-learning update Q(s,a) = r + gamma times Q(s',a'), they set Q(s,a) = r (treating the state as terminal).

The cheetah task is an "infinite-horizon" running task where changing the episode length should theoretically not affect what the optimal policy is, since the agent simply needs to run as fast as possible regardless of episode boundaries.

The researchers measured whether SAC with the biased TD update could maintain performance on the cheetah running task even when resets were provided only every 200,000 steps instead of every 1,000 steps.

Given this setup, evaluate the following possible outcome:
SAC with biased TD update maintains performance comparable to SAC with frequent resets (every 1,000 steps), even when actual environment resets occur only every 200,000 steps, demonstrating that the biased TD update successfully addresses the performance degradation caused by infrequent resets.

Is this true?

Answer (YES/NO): YES